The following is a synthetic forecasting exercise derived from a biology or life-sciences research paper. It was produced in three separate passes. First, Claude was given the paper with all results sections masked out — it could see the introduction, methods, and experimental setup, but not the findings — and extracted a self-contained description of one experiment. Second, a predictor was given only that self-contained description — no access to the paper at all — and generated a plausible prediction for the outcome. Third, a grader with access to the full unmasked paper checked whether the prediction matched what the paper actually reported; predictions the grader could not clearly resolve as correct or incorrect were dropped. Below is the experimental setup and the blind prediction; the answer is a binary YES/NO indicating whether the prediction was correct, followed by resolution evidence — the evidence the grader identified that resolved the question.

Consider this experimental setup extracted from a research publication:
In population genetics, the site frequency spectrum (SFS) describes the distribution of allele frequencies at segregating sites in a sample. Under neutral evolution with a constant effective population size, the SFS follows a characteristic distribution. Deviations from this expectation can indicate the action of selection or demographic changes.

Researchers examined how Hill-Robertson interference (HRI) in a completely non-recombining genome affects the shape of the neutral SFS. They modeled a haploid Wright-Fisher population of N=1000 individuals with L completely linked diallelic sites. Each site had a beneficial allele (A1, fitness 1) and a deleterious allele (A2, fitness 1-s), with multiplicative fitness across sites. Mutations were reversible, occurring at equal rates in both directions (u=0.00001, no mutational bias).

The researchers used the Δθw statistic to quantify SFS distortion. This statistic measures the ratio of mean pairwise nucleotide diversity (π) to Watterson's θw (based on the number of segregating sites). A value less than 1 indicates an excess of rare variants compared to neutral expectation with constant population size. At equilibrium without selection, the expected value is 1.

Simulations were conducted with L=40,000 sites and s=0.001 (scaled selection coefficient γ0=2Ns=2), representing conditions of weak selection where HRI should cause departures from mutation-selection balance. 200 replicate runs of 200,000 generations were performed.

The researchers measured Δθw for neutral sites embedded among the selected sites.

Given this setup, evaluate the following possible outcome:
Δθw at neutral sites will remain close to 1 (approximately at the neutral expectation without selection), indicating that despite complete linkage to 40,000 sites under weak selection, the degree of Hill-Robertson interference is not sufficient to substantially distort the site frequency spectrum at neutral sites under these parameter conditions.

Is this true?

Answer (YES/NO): NO